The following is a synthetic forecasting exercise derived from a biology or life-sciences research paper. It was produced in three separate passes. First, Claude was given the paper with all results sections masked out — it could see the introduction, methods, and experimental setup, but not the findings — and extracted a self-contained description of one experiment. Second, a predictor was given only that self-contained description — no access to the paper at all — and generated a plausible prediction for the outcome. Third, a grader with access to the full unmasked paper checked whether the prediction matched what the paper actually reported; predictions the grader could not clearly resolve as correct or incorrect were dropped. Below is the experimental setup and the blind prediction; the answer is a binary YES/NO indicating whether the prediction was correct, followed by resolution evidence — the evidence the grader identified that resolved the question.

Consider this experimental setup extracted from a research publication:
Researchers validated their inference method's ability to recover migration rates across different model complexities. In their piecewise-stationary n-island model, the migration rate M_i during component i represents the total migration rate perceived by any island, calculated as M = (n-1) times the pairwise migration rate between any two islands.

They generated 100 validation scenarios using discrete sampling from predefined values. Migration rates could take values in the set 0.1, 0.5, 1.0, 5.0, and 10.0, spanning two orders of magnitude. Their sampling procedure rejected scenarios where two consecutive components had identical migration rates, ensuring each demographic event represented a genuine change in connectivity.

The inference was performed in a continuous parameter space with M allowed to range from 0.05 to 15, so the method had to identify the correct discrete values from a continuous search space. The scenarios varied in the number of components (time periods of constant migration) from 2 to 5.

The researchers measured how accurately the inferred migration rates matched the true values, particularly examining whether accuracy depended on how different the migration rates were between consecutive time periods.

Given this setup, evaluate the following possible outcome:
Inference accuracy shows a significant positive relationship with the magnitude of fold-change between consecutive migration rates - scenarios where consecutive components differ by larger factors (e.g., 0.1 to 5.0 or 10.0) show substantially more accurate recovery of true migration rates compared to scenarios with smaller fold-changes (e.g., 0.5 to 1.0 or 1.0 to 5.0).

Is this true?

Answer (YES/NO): YES